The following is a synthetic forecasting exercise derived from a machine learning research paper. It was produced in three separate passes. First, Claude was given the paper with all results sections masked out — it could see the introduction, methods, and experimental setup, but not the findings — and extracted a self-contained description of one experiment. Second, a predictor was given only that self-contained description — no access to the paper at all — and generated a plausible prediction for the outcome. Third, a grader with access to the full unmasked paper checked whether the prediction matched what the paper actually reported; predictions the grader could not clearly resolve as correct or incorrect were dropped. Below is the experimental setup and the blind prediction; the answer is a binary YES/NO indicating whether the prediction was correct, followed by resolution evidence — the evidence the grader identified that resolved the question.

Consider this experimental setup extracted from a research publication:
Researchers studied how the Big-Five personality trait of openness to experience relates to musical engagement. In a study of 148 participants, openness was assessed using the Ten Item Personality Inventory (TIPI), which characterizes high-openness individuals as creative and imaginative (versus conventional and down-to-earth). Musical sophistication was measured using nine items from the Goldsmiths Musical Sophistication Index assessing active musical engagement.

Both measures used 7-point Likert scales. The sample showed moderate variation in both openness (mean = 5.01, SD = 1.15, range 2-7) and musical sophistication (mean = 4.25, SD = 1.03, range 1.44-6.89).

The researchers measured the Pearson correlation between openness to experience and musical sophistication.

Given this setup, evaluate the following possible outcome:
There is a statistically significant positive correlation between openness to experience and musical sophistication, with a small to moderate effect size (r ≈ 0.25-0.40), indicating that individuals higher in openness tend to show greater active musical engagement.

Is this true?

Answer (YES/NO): YES